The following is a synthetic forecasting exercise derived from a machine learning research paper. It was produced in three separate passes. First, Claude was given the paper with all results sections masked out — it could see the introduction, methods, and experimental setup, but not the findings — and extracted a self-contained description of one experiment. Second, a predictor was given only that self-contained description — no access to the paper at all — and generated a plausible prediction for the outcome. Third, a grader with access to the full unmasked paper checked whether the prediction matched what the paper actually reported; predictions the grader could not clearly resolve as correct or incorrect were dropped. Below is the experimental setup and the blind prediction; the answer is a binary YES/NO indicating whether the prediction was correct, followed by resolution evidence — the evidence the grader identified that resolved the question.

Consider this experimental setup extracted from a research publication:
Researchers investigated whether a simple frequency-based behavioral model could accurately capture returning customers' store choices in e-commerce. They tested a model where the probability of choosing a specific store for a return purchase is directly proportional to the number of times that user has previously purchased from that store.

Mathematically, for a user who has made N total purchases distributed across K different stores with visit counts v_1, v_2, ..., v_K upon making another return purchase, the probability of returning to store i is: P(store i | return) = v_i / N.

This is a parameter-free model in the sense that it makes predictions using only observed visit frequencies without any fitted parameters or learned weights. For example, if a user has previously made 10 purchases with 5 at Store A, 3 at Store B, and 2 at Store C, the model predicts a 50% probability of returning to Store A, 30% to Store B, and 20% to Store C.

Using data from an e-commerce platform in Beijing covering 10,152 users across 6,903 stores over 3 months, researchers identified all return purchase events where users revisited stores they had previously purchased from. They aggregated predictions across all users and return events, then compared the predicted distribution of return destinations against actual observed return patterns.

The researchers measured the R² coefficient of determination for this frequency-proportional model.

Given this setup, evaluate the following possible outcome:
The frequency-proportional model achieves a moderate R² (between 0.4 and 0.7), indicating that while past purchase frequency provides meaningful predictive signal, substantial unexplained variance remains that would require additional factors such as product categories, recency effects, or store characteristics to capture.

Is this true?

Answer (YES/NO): NO